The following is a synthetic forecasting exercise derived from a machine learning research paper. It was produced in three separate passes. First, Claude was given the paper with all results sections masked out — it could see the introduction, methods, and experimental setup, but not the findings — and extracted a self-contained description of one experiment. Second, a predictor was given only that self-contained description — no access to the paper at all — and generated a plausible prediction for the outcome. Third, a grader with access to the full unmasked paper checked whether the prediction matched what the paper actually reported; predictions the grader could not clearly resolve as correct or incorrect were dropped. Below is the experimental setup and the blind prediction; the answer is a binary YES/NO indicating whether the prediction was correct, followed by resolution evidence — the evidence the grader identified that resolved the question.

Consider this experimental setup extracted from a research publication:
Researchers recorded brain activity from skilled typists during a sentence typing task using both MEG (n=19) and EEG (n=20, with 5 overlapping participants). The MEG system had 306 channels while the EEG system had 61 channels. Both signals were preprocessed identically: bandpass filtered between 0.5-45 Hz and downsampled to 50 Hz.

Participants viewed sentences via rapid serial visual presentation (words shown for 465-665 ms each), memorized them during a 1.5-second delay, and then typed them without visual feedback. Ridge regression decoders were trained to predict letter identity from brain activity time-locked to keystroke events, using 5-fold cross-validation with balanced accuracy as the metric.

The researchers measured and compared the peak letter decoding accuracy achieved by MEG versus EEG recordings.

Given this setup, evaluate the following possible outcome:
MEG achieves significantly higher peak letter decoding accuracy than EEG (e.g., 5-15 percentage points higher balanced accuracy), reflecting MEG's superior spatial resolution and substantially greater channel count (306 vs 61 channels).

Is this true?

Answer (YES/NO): YES